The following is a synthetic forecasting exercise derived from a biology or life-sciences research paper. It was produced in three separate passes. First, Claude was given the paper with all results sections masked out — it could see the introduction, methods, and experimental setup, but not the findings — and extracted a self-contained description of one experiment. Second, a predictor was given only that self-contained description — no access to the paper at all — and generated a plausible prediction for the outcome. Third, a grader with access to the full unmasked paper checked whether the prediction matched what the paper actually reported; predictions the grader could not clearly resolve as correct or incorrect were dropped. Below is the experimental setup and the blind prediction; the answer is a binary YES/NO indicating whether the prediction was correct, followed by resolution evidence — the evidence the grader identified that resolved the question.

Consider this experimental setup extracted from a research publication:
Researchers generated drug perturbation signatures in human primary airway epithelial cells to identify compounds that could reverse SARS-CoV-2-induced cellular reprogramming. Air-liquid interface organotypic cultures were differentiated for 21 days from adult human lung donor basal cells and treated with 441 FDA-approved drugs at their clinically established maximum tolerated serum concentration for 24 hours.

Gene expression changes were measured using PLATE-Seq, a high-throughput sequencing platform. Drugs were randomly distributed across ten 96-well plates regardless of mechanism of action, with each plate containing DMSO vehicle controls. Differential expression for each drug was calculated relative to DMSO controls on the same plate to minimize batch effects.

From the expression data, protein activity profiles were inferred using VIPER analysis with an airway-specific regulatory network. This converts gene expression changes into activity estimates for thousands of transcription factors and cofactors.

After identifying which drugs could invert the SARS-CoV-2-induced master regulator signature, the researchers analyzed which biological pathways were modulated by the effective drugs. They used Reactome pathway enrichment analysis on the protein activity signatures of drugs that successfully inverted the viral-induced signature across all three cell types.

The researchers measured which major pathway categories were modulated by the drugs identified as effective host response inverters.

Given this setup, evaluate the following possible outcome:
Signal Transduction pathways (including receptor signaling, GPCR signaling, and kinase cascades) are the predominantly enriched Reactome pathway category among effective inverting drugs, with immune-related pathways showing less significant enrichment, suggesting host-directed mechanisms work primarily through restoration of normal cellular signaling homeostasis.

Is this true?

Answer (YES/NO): NO